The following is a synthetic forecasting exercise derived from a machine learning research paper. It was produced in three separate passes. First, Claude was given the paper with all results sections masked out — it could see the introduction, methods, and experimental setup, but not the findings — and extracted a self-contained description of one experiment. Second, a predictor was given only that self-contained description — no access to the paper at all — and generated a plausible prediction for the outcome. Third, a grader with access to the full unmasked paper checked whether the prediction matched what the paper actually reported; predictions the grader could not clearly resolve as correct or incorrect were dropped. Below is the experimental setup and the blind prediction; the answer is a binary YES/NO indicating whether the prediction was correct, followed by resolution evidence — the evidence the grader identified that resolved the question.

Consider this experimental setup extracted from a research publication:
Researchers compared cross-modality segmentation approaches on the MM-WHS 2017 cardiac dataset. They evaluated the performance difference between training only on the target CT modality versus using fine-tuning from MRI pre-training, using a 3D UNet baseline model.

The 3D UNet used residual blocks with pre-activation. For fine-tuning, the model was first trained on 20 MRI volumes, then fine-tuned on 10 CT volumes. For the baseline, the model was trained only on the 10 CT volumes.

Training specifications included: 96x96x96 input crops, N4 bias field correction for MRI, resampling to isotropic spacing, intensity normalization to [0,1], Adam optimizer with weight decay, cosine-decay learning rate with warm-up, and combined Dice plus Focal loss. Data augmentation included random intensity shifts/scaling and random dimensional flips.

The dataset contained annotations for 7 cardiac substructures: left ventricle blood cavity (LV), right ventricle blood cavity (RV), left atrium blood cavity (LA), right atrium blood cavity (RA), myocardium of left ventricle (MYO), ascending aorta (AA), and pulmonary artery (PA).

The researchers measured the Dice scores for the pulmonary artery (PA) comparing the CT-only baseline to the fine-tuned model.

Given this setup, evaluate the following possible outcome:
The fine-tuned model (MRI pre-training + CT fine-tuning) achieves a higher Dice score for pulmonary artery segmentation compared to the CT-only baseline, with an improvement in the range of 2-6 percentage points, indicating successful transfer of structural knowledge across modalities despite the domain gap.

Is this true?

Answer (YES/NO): NO